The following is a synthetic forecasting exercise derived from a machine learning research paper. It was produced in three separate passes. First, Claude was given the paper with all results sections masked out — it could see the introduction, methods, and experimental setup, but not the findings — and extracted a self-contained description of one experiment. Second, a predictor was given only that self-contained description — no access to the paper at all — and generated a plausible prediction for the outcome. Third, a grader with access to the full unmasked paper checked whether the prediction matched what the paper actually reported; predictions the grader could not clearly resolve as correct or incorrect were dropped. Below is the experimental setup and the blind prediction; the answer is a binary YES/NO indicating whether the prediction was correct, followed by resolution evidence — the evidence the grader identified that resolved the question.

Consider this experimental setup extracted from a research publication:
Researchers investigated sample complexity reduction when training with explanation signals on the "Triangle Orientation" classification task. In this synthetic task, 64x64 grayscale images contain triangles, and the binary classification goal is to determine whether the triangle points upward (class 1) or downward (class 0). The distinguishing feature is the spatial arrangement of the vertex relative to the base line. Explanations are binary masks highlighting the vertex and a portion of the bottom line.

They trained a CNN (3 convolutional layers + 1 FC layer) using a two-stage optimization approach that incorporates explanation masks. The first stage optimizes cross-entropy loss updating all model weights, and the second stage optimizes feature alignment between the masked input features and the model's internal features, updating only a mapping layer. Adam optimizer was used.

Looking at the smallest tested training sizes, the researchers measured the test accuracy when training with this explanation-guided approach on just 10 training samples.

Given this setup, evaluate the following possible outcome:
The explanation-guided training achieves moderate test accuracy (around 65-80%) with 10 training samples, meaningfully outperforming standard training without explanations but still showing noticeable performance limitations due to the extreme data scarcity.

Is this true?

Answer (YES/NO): YES